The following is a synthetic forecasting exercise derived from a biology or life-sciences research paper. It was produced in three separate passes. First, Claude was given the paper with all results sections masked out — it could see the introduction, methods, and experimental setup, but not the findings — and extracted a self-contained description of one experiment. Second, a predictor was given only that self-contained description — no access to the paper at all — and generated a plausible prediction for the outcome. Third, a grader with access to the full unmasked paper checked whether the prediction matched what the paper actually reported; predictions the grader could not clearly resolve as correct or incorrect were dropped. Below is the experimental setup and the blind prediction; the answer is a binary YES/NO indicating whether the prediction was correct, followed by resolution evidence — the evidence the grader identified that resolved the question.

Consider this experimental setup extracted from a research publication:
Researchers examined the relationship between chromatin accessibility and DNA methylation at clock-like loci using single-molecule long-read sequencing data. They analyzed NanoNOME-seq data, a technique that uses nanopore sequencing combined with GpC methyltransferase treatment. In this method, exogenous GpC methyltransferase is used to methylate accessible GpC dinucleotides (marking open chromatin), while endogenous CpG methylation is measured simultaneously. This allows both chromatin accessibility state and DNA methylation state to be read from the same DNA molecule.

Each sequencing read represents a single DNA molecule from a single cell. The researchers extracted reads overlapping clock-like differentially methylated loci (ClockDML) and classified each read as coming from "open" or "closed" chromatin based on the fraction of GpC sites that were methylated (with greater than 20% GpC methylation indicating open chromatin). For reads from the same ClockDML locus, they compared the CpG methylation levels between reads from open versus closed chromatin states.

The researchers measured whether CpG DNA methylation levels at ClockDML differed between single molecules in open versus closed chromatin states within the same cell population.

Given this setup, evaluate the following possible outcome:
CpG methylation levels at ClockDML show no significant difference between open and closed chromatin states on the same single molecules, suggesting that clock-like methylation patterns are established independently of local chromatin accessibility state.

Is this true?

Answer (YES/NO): NO